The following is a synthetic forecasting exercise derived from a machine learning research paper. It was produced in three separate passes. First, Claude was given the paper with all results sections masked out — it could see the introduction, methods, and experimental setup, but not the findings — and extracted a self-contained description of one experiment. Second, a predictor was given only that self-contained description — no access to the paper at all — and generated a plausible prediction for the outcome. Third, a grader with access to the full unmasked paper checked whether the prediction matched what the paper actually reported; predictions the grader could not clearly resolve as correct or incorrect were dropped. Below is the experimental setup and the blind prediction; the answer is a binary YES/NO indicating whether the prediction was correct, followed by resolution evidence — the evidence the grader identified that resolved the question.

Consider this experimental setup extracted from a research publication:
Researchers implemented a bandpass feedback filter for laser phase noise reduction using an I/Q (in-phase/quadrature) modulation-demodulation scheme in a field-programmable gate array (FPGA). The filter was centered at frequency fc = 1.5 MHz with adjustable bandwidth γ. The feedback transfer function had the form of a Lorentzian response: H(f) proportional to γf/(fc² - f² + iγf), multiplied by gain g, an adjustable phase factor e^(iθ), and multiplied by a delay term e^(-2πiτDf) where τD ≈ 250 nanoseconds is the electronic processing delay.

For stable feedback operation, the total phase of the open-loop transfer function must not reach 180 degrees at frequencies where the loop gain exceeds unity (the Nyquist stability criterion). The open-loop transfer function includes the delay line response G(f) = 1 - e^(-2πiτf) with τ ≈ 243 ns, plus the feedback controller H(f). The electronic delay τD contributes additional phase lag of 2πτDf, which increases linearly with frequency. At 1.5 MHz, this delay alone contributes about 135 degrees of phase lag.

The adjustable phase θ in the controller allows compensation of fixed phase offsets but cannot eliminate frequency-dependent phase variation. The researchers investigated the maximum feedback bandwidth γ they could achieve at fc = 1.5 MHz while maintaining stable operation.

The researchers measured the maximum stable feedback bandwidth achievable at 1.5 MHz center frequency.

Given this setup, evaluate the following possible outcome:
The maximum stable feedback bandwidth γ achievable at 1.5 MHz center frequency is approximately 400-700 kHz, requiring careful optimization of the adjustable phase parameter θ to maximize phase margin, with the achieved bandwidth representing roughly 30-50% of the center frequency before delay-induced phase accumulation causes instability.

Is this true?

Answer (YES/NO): NO